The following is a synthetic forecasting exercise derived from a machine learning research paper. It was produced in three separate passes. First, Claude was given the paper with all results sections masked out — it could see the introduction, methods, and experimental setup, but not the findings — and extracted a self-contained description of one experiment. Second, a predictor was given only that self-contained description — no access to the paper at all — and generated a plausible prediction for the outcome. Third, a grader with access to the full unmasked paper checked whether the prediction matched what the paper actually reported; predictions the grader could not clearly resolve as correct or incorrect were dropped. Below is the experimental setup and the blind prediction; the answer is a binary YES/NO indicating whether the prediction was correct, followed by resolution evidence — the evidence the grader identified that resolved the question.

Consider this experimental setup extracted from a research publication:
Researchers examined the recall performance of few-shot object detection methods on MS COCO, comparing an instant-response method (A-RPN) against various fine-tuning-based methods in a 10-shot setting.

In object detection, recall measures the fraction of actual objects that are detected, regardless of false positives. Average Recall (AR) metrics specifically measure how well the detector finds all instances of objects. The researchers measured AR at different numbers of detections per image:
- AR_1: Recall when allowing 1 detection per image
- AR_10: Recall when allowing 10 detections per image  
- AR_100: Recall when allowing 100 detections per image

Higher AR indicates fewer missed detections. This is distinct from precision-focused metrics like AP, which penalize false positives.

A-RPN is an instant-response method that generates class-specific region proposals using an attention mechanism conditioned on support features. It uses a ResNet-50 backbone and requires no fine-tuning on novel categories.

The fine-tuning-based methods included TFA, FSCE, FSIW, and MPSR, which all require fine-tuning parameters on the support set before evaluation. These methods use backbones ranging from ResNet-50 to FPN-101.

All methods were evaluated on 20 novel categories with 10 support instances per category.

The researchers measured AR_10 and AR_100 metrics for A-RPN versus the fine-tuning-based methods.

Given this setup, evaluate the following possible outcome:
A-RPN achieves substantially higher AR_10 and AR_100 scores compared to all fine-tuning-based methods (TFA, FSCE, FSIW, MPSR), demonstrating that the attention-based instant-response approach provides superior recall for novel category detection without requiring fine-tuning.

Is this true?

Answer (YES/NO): YES